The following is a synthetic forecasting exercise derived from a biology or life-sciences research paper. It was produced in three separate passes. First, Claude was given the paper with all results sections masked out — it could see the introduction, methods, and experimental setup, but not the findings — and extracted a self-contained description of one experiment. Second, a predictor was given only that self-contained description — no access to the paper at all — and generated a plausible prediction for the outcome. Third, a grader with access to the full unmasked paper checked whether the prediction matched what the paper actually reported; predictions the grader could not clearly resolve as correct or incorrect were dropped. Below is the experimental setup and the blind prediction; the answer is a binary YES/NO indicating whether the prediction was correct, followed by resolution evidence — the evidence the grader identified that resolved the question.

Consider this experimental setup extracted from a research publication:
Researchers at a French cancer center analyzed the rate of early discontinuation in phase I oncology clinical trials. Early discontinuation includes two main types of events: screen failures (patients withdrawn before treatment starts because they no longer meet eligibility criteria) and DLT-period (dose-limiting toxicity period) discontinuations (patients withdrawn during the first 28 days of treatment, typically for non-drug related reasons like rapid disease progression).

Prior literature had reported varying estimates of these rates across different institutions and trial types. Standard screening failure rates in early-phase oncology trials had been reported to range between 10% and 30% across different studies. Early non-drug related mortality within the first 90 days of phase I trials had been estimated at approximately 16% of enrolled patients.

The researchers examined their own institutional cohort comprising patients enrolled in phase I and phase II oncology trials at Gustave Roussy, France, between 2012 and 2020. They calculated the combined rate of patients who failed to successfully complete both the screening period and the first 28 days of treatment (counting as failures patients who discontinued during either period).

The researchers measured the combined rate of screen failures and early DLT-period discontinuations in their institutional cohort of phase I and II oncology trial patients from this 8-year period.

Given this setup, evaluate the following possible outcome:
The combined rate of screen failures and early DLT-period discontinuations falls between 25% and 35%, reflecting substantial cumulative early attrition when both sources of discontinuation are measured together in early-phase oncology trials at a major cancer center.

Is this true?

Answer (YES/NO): NO